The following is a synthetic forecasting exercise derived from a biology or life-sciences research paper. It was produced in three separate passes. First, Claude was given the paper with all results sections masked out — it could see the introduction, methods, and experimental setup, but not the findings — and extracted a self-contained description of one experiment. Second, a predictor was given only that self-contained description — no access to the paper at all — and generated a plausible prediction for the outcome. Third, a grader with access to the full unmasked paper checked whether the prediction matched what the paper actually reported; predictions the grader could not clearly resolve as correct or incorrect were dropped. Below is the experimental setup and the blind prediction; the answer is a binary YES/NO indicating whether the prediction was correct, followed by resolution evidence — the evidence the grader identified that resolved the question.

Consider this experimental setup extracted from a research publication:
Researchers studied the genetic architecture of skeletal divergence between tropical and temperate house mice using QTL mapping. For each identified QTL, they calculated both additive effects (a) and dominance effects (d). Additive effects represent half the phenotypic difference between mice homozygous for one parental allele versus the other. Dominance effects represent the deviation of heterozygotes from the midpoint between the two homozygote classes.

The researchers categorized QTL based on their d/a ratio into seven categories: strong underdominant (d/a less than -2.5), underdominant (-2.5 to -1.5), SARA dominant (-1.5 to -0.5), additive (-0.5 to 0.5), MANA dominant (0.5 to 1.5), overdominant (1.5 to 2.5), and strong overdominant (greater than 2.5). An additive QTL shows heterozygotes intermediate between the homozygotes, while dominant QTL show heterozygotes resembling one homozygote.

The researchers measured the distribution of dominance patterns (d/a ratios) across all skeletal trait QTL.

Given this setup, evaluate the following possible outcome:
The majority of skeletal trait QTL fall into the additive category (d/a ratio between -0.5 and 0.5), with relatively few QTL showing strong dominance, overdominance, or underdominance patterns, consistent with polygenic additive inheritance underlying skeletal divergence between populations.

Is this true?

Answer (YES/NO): YES